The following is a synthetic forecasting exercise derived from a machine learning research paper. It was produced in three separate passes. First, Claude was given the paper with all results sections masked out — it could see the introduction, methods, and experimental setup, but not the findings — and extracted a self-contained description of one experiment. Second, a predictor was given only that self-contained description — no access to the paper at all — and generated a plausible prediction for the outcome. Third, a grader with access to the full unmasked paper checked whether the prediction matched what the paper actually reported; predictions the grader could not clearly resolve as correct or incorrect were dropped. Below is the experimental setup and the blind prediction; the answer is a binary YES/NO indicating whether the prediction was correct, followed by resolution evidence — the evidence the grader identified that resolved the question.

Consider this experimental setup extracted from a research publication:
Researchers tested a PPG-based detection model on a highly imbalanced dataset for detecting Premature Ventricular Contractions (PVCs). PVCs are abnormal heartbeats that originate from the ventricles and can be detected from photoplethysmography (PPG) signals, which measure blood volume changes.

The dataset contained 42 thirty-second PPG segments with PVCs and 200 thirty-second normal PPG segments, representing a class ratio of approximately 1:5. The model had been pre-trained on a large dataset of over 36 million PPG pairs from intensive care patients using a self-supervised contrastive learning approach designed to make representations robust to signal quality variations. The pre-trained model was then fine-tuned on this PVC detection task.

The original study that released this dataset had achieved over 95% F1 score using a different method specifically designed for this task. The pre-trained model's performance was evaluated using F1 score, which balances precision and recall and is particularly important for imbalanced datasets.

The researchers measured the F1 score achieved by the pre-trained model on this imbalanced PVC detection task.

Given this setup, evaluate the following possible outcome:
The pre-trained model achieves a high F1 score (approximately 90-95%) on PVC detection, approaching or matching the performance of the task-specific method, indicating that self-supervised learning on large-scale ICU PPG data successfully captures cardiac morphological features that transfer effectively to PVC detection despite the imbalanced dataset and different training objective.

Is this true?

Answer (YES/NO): NO